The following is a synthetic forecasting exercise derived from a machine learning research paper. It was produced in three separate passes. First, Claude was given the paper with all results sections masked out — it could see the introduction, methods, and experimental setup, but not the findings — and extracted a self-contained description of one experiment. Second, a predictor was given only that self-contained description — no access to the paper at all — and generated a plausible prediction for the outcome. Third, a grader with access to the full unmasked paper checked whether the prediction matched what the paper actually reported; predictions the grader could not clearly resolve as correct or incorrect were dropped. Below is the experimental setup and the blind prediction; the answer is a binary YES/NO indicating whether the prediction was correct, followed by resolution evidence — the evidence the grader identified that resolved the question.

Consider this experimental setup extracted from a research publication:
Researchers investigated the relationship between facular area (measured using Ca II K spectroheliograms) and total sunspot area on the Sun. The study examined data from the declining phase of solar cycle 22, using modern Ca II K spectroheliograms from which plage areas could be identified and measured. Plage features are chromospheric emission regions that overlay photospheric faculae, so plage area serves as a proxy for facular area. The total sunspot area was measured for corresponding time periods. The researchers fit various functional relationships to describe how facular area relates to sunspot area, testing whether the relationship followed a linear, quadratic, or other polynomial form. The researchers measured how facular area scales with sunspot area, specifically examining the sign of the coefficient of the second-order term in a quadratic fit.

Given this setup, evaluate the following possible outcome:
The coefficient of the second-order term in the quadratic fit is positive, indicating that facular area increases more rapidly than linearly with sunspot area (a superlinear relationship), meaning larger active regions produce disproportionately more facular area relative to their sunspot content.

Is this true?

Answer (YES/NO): NO